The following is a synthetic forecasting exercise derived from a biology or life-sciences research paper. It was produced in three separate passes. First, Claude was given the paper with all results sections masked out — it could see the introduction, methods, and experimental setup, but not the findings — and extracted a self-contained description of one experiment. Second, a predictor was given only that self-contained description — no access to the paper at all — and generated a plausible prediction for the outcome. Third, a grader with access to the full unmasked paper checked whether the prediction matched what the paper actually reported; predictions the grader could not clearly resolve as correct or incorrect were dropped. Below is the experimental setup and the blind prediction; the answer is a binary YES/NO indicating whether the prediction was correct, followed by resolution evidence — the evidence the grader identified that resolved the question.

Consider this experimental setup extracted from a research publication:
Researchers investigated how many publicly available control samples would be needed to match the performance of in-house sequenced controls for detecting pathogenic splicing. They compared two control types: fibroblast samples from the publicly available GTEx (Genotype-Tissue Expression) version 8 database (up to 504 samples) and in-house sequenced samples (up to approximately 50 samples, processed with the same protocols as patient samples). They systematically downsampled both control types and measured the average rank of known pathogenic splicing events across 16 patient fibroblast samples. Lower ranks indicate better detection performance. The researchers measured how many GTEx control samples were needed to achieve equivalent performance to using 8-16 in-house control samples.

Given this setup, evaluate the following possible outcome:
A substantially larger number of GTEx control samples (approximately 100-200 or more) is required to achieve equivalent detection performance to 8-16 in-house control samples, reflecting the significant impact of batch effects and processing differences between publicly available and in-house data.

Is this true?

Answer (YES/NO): NO